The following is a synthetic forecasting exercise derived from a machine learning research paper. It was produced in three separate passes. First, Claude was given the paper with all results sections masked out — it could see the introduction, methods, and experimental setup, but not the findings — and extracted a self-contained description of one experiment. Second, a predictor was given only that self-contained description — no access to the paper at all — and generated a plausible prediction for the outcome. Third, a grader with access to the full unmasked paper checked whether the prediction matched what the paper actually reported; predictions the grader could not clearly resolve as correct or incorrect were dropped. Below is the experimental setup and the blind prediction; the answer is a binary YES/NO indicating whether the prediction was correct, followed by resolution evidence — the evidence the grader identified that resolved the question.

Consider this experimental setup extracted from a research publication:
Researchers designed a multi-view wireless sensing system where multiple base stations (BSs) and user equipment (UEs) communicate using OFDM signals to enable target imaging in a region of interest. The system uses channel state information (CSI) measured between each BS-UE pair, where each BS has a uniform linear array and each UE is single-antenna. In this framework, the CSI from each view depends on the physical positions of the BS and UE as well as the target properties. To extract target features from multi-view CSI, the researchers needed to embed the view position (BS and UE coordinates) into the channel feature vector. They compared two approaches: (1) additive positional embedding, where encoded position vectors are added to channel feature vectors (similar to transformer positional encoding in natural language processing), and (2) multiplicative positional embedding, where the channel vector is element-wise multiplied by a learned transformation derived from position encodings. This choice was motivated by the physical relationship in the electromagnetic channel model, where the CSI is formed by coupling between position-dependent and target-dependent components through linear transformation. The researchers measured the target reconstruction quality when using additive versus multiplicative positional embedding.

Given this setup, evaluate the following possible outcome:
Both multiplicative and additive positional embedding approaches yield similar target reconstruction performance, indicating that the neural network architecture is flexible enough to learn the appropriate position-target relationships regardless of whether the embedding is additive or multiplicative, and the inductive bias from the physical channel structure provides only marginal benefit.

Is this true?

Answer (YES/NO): NO